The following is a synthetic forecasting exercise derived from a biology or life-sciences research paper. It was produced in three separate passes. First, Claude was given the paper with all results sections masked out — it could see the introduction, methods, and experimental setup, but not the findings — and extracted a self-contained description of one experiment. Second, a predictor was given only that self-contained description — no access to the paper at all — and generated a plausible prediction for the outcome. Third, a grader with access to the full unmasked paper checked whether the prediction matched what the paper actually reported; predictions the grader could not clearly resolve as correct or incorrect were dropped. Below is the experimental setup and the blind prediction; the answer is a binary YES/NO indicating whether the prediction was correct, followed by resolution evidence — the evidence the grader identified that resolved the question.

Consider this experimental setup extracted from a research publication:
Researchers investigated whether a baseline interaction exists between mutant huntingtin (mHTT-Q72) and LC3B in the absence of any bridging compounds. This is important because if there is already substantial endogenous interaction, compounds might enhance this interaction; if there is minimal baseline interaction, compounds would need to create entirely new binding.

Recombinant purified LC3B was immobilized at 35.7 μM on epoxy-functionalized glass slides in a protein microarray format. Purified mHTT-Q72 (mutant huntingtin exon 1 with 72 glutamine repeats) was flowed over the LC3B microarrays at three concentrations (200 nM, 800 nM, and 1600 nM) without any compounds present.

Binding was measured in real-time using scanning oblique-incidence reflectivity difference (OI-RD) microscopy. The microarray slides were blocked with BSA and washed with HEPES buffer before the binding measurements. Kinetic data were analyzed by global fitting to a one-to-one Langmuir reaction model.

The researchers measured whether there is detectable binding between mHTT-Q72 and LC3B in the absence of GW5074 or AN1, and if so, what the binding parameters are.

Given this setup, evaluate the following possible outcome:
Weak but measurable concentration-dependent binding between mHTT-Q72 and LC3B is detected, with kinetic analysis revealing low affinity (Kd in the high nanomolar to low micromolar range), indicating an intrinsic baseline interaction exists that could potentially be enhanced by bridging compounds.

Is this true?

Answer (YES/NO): NO